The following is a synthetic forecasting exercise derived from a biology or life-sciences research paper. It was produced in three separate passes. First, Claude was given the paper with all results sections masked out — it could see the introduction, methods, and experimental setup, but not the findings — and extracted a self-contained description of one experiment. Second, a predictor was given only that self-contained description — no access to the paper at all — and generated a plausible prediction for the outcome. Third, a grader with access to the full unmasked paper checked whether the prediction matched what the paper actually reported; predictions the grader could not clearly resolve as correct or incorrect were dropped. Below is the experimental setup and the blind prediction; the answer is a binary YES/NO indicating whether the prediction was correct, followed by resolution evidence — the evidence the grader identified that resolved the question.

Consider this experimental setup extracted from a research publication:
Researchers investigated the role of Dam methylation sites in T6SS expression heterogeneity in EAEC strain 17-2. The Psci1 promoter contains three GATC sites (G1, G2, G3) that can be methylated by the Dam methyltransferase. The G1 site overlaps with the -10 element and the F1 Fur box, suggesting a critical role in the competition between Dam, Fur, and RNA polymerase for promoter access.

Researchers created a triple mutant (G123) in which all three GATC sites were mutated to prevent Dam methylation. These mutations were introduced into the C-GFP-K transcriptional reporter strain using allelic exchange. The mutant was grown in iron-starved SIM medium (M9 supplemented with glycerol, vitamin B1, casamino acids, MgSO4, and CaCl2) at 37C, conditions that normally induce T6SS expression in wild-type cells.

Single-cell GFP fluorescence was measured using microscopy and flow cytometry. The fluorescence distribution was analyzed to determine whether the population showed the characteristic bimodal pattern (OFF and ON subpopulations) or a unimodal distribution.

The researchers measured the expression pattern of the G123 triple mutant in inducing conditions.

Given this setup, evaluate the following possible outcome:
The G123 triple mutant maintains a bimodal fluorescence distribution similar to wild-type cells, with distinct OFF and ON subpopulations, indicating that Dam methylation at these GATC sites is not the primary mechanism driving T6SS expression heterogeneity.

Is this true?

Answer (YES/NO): NO